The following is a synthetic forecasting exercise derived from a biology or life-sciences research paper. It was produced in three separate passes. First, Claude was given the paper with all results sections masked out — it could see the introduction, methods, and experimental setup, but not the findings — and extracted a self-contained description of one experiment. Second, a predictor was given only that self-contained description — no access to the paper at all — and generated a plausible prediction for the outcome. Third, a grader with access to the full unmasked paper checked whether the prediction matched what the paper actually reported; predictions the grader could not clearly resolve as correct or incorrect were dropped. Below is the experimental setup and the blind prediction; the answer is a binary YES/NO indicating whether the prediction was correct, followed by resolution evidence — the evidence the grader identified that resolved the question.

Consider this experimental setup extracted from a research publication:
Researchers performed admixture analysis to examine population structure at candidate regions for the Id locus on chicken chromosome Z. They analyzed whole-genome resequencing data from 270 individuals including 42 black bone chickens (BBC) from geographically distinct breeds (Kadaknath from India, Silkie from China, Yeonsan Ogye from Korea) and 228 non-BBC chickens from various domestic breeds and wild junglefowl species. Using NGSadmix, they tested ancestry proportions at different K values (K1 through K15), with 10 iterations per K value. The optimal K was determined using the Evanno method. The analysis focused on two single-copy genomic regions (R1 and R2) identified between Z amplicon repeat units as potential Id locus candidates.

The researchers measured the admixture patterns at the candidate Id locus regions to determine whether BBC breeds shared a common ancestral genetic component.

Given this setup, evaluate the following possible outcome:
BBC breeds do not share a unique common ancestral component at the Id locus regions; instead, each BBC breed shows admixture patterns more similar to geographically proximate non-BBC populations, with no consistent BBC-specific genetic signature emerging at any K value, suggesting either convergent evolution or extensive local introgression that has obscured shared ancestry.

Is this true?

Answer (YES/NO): NO